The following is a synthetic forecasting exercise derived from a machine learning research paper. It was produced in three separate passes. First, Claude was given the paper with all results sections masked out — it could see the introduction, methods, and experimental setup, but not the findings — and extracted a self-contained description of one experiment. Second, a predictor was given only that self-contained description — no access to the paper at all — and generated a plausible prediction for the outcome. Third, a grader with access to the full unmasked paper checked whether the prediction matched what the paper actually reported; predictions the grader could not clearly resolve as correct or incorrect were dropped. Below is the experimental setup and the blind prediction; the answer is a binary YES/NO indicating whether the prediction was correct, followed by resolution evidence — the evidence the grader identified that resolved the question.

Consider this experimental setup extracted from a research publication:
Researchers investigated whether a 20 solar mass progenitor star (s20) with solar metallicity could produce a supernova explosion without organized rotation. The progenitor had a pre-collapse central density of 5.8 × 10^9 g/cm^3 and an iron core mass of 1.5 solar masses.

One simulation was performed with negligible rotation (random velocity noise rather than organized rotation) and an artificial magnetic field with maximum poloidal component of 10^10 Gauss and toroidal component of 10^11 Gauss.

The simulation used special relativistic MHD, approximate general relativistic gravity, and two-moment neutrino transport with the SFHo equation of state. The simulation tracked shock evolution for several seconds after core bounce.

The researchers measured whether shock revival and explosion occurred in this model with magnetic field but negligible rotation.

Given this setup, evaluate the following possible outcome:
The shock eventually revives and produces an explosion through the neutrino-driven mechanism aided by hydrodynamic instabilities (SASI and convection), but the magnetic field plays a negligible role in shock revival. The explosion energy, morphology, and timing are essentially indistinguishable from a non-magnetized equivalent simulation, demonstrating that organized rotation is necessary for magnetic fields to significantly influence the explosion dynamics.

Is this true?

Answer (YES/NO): NO